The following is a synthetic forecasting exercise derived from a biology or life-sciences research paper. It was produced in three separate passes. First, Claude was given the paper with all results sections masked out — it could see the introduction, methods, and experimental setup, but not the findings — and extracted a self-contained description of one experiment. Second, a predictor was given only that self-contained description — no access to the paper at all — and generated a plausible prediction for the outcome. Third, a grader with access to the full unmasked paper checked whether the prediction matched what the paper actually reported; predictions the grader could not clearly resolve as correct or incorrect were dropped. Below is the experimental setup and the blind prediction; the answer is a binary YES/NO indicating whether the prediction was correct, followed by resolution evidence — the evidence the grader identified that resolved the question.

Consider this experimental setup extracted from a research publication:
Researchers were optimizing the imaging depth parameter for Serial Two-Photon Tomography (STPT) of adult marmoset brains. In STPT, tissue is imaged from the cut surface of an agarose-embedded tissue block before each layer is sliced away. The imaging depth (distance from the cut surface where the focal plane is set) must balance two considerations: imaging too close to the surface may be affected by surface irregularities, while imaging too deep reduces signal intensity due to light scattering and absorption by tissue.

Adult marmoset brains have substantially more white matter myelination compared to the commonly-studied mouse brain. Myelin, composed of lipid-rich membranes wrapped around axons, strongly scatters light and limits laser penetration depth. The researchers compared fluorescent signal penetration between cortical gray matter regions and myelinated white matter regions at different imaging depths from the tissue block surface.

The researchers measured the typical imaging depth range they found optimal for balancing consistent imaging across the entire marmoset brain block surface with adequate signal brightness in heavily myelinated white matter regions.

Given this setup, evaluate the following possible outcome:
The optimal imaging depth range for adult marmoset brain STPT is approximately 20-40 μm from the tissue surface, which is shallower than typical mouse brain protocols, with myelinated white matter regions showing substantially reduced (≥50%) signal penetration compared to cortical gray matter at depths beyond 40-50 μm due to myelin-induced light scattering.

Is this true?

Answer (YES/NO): NO